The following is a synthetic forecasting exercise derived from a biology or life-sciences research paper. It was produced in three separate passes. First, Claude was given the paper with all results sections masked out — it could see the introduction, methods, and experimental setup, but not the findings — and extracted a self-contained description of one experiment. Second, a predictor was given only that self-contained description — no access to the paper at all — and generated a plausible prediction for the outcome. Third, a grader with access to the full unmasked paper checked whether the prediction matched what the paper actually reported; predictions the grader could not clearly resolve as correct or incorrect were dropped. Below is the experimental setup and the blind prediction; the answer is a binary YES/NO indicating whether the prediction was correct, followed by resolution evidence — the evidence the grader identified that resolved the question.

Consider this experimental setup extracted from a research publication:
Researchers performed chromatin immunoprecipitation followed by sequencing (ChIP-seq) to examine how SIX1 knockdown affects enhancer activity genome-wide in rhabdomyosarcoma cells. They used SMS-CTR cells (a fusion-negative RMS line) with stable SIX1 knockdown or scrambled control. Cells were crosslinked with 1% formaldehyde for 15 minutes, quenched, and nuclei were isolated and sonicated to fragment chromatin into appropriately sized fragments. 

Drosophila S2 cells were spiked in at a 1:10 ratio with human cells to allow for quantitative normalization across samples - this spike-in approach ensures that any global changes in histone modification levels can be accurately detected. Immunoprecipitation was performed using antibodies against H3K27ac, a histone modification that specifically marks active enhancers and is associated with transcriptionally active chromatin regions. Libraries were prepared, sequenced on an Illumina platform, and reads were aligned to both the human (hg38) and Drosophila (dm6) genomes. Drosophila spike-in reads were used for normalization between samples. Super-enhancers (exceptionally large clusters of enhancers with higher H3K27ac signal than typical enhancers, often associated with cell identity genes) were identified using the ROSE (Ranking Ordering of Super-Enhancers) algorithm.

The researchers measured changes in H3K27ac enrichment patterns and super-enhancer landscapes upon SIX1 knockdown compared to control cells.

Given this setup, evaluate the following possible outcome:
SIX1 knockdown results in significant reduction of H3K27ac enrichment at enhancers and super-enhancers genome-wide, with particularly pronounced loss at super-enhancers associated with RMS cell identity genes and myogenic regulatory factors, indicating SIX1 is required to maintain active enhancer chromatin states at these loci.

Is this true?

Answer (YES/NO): NO